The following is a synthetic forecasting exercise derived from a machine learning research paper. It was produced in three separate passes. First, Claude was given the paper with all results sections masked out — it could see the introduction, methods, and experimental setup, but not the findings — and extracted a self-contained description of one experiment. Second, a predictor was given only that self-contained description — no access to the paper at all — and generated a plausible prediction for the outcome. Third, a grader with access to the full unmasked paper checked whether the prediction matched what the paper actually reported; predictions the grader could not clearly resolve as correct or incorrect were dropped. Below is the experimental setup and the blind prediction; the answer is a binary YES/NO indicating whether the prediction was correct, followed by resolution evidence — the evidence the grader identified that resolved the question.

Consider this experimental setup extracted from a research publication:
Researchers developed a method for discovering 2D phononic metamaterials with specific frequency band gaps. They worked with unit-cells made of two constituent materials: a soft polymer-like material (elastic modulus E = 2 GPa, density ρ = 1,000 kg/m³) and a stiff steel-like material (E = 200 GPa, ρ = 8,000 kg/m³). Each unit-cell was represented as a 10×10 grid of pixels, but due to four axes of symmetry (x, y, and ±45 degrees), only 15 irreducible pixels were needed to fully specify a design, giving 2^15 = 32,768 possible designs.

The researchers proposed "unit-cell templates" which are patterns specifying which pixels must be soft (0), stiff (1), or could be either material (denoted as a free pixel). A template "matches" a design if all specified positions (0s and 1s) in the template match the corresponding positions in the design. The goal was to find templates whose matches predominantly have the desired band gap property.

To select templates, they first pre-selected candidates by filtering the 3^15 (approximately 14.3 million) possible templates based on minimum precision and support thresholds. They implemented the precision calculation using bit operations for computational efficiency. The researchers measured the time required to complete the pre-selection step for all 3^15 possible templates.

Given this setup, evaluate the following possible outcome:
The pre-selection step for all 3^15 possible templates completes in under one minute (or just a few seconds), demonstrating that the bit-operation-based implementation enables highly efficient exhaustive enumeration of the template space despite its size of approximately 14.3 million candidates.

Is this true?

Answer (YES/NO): YES